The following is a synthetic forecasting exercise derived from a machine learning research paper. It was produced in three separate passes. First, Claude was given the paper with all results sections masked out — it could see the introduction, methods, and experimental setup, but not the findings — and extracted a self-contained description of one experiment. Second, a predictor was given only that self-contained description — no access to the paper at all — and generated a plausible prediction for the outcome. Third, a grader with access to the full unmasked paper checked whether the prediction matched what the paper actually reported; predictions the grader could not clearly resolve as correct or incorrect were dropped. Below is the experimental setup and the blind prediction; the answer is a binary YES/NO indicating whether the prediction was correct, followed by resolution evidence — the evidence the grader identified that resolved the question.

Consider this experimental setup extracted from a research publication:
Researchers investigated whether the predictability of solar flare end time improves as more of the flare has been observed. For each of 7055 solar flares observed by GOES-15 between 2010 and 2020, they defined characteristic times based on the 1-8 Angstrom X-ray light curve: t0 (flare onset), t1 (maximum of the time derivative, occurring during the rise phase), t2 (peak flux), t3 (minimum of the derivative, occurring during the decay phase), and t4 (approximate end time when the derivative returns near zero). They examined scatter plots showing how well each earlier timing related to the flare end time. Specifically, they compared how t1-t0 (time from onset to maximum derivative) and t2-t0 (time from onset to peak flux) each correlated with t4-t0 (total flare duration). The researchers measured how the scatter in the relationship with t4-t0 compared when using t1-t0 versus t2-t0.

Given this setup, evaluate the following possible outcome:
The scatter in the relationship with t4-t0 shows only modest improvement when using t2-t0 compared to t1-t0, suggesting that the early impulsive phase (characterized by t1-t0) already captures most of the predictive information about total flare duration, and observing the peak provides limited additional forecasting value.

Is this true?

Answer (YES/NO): NO